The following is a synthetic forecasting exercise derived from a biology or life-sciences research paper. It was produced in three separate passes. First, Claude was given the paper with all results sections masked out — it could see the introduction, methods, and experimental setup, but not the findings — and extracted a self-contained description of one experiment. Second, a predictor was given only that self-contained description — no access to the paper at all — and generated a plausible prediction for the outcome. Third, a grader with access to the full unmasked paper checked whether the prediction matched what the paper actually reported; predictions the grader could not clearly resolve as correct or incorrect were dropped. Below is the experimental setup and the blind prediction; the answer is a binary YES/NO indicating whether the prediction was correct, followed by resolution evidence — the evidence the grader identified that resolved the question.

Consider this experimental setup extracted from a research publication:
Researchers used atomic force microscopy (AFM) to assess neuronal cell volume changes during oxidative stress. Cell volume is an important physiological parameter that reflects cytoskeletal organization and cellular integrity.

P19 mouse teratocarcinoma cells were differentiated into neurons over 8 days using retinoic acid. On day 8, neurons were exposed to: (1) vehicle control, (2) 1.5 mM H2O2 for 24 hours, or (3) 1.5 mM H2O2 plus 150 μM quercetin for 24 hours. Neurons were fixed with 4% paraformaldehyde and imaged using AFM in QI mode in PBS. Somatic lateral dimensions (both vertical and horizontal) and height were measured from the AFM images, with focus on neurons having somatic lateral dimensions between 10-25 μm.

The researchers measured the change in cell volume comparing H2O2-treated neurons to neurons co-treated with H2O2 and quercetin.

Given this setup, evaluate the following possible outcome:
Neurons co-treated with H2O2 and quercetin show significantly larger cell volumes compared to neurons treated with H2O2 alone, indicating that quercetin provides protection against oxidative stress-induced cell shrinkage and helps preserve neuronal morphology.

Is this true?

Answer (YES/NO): YES